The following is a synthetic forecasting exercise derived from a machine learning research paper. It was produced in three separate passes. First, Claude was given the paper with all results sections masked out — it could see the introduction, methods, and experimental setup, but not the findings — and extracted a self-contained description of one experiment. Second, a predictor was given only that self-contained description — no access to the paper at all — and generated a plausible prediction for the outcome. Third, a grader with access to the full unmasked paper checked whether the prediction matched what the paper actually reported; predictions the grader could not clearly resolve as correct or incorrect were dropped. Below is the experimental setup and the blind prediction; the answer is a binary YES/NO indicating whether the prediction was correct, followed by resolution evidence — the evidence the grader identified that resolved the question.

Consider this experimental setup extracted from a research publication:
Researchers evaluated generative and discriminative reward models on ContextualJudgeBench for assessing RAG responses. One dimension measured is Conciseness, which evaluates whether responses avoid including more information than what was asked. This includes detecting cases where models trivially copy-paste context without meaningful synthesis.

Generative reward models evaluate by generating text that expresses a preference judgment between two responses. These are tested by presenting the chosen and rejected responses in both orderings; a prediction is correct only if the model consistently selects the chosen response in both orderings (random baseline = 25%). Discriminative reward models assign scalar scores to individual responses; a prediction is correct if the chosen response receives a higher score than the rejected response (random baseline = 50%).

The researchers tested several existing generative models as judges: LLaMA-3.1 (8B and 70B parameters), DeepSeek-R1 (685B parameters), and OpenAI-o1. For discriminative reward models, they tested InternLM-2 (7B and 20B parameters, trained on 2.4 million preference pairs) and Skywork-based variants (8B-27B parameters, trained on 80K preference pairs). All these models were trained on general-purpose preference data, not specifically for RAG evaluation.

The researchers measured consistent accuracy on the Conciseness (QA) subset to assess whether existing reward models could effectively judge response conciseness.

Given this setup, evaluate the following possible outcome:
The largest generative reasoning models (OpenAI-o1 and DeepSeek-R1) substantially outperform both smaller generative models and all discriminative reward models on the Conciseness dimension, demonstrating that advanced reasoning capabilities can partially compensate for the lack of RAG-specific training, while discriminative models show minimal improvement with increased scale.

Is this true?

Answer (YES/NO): NO